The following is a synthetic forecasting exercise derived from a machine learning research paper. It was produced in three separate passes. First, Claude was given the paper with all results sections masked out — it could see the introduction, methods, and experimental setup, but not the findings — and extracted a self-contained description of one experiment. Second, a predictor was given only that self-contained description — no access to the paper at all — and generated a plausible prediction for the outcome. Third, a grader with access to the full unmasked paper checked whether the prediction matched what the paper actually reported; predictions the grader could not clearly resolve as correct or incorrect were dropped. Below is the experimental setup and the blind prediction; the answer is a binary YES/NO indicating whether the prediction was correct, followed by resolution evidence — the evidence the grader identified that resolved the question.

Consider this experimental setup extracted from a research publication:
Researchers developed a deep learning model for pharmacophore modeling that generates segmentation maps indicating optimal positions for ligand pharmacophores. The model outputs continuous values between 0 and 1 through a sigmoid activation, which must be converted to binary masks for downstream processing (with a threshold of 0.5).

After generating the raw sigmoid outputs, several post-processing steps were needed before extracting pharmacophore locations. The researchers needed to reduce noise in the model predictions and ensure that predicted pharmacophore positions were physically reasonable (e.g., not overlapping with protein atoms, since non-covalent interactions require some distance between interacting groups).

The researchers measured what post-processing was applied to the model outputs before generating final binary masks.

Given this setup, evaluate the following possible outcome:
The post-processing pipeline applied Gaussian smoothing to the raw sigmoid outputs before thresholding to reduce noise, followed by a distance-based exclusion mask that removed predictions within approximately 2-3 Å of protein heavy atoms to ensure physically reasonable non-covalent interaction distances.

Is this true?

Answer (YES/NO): NO